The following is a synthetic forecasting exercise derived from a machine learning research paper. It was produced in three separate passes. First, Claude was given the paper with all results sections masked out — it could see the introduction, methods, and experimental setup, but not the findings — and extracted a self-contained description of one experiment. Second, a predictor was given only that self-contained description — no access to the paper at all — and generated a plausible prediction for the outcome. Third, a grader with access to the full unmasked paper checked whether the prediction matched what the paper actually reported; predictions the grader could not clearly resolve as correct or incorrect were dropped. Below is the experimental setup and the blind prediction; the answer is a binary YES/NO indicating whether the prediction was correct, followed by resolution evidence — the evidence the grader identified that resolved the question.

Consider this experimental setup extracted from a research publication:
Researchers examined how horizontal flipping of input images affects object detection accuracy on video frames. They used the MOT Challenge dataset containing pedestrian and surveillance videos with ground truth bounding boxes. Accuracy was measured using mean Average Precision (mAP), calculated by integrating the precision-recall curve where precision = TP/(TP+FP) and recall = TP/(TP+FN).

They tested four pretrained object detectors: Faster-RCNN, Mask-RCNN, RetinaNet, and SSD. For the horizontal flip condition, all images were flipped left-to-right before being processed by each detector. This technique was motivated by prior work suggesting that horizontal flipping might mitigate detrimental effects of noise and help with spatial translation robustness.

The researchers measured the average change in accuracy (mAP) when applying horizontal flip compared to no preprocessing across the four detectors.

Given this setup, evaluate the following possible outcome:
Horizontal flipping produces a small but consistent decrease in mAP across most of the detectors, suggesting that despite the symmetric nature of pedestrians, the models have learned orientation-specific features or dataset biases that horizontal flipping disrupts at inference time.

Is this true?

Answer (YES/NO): NO